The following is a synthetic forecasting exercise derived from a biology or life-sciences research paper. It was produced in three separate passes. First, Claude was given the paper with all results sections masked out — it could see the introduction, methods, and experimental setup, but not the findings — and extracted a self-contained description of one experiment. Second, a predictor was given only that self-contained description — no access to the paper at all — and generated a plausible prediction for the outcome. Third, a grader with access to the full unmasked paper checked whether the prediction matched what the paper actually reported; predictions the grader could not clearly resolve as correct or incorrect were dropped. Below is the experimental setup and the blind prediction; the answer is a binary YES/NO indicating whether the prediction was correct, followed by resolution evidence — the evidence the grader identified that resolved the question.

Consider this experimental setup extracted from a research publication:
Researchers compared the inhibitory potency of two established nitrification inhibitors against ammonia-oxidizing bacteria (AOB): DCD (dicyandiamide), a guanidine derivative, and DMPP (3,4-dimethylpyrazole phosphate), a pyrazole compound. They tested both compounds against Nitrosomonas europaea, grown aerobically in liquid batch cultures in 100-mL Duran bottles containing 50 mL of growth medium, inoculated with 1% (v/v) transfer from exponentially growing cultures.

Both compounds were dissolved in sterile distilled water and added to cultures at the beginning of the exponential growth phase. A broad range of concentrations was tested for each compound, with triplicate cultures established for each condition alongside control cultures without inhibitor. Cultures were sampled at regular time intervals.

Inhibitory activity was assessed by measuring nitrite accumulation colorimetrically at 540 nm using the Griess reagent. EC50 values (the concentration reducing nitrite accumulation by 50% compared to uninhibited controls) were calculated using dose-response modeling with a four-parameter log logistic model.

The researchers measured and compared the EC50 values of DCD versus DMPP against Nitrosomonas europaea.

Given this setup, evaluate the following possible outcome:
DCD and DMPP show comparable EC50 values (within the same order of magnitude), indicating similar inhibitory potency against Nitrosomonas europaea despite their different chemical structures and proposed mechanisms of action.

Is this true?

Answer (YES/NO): NO